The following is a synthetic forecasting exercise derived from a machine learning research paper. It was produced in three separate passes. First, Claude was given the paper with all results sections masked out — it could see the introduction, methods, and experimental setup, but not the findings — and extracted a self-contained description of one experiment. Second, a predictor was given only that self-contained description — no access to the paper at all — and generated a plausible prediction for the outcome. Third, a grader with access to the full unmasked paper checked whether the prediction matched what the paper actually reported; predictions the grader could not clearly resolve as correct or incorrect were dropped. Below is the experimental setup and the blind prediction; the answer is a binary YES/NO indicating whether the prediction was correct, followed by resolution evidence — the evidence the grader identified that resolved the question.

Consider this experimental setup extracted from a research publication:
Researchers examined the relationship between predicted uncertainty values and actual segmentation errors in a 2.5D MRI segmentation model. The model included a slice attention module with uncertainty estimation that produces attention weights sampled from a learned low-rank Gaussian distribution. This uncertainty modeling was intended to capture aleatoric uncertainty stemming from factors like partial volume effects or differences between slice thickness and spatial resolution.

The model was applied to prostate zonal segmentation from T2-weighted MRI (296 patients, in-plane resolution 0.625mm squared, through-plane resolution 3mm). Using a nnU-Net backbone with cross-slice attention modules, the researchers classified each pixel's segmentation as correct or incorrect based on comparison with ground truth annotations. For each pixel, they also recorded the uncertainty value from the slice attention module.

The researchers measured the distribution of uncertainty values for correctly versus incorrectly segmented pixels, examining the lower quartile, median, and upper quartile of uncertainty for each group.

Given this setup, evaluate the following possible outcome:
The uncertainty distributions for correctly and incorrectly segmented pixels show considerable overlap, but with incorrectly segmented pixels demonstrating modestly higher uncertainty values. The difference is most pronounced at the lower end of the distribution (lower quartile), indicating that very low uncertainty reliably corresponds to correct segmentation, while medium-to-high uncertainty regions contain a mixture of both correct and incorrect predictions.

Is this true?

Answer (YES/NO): NO